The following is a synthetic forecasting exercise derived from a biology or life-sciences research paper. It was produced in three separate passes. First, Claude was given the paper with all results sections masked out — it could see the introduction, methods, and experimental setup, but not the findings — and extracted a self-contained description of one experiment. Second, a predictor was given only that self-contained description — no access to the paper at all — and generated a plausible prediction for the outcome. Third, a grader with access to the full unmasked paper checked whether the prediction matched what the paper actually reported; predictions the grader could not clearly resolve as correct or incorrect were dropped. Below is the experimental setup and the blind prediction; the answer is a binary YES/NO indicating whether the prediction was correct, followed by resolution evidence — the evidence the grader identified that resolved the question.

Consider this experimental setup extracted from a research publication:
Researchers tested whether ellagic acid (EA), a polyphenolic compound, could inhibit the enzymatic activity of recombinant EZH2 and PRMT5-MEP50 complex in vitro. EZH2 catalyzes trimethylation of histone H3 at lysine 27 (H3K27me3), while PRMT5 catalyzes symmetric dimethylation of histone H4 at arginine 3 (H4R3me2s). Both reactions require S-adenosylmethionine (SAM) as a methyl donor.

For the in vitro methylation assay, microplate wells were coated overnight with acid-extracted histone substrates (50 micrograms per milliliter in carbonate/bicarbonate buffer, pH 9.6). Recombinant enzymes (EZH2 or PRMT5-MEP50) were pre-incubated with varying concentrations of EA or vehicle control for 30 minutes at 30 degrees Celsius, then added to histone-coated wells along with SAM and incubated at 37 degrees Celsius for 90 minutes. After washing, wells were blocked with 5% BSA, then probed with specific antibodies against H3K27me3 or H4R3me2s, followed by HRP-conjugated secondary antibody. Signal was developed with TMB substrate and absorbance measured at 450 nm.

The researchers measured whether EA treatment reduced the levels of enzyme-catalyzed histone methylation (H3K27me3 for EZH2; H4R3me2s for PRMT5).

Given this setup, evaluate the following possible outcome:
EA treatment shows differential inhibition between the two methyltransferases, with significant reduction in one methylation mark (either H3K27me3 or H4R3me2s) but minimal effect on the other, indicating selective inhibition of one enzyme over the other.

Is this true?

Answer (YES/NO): NO